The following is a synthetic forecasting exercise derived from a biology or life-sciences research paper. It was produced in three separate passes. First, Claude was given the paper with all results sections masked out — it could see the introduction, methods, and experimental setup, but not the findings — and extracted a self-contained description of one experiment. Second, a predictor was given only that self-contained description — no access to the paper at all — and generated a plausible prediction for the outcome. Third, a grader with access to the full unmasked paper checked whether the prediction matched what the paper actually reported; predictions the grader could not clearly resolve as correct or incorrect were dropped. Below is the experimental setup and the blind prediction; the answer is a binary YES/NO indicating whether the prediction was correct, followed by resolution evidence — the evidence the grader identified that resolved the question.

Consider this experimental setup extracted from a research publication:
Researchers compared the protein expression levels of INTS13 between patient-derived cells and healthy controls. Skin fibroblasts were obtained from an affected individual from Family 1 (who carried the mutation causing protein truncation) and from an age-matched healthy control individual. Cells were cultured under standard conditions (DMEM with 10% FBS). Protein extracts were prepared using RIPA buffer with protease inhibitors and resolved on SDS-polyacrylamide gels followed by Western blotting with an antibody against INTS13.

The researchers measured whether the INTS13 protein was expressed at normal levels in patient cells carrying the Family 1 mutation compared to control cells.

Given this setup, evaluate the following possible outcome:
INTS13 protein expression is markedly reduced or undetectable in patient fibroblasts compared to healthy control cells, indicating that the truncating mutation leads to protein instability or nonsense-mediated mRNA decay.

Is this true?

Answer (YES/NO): YES